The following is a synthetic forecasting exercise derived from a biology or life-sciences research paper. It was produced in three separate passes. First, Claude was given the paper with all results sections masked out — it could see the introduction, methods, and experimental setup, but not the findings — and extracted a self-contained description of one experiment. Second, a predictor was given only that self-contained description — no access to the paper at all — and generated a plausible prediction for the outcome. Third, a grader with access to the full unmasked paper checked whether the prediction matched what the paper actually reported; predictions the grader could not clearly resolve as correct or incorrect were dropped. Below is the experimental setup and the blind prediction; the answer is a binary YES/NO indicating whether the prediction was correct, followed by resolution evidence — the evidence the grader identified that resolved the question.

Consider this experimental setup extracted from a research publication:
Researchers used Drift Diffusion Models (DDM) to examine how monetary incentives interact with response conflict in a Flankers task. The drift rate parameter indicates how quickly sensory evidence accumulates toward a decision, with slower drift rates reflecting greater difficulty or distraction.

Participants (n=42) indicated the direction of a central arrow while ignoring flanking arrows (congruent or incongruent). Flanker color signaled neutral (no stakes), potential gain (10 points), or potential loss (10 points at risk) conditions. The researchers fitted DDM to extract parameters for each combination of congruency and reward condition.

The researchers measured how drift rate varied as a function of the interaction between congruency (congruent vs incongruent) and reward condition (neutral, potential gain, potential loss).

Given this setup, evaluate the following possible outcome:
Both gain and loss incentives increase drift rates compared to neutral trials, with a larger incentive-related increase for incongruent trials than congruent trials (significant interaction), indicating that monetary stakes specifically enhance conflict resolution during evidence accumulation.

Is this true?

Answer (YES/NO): NO